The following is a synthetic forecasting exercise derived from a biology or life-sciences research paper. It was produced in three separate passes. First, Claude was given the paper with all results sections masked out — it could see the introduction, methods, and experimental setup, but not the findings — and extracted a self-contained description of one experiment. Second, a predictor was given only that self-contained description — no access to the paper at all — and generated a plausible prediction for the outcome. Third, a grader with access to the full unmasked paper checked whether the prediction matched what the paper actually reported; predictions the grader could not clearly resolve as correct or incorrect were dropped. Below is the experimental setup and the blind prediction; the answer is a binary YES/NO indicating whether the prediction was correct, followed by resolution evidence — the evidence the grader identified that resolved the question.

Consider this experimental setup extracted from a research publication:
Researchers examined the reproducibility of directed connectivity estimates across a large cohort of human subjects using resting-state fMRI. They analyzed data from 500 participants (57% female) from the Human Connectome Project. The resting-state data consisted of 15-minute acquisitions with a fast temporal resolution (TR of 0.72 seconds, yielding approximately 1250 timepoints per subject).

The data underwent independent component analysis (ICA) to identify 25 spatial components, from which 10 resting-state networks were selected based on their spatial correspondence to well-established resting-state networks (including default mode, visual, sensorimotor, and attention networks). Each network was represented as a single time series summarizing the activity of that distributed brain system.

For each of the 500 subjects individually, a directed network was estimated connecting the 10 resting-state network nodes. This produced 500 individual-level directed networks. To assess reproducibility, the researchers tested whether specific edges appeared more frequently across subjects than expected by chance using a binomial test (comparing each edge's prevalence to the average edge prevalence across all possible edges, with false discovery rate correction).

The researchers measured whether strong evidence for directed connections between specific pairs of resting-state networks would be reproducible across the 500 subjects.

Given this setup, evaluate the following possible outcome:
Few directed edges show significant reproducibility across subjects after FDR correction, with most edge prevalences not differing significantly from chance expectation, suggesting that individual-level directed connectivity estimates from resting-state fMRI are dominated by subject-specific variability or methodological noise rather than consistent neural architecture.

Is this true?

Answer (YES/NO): NO